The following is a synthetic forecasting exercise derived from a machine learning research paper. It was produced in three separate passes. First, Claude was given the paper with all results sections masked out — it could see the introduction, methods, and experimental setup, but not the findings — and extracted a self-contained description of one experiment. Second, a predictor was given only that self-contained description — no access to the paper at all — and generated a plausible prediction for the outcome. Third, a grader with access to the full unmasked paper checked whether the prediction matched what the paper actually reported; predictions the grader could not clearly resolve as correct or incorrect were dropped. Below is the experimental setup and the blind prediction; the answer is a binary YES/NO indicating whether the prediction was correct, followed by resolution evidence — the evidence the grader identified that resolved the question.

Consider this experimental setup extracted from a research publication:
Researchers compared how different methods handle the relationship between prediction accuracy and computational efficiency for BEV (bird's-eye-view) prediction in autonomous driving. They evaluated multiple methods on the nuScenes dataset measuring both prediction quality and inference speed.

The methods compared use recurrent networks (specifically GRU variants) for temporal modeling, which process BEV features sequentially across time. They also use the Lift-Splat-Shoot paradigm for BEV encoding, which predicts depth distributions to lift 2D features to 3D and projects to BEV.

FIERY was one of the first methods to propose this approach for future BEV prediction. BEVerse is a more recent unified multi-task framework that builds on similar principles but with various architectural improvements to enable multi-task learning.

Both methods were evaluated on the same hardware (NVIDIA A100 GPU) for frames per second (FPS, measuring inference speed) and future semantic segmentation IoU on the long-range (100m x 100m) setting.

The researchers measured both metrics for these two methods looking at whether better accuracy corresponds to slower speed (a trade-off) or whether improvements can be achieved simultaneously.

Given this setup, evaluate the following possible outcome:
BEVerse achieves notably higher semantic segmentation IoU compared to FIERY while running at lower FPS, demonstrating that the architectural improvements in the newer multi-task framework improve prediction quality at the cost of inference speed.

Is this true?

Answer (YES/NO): NO